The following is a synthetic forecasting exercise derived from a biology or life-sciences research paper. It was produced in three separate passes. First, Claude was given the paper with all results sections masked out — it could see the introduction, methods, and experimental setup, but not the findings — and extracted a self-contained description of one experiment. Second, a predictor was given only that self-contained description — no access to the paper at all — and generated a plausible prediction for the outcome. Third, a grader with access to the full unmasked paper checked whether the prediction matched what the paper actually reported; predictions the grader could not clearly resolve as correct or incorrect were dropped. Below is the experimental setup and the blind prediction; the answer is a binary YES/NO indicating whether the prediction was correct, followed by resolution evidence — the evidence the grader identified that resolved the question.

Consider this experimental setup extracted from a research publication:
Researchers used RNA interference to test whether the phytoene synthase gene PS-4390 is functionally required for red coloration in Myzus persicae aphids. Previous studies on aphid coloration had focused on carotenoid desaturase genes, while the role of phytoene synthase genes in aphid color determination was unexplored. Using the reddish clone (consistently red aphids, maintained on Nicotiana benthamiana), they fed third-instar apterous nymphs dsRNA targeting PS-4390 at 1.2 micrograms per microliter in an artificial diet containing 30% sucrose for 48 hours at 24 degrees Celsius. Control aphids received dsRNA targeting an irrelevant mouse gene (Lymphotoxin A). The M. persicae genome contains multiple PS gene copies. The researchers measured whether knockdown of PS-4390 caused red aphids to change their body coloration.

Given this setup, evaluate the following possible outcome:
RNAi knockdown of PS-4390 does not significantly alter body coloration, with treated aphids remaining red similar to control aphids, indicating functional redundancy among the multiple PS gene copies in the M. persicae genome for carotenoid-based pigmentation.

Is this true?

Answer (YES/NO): NO